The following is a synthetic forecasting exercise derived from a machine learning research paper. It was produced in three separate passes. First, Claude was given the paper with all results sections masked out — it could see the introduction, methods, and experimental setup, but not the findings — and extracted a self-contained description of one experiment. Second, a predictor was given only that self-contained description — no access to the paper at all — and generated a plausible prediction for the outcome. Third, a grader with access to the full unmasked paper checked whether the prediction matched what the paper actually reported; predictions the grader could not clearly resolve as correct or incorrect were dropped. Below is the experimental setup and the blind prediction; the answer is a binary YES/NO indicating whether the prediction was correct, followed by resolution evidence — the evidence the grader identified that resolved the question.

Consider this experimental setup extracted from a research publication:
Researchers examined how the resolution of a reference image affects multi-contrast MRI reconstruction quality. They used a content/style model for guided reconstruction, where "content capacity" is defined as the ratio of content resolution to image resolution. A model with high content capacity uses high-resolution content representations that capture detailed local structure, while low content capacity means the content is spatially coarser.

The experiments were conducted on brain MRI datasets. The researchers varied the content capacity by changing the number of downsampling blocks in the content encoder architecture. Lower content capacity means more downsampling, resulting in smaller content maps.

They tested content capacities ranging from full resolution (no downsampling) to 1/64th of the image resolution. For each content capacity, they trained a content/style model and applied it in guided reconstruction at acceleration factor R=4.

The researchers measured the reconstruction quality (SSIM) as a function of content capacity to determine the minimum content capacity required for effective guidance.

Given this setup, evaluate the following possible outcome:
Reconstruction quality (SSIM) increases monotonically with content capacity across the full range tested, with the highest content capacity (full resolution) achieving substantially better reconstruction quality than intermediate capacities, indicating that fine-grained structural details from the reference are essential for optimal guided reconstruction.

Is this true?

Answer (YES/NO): YES